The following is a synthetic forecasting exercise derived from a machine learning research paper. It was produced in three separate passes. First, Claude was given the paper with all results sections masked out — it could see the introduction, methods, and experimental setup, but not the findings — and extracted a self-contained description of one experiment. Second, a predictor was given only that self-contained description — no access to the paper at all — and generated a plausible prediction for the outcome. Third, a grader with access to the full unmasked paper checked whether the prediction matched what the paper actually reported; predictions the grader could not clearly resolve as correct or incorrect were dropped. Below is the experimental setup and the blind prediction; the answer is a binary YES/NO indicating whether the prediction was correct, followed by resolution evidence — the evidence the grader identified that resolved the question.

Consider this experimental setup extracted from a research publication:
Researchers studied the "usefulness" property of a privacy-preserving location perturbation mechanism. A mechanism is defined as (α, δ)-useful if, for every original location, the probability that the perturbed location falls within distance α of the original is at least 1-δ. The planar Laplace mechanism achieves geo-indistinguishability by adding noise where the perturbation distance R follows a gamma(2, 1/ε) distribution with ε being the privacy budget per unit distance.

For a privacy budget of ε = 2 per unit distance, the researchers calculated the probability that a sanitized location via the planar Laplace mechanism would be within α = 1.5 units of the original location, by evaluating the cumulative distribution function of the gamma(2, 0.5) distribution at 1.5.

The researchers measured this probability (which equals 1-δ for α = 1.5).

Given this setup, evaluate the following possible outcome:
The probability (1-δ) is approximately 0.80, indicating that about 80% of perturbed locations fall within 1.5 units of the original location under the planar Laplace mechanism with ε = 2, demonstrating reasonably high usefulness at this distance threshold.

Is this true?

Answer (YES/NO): YES